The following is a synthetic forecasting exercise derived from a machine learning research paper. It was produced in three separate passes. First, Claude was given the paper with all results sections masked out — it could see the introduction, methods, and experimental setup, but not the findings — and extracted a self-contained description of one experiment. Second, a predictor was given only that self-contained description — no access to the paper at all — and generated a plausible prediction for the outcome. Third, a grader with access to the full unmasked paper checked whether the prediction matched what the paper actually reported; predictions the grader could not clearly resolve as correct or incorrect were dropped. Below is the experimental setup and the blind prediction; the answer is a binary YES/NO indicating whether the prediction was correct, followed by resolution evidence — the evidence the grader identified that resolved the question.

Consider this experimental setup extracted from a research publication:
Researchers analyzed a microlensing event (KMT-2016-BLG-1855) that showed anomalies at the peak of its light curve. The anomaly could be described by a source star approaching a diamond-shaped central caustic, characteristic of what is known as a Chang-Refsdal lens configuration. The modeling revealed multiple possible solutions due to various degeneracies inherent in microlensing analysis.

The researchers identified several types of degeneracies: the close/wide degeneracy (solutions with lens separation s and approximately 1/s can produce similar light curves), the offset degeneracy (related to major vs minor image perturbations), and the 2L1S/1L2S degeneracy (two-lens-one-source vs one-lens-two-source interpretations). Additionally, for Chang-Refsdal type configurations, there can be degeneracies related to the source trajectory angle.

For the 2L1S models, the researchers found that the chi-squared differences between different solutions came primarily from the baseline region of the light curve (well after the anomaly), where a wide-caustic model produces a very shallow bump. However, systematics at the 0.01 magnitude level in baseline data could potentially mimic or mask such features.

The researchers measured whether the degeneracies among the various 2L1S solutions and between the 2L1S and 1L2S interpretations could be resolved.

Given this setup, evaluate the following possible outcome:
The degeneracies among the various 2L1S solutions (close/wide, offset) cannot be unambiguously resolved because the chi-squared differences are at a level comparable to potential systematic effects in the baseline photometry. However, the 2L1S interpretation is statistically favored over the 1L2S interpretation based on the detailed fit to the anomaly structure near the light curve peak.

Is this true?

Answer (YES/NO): NO